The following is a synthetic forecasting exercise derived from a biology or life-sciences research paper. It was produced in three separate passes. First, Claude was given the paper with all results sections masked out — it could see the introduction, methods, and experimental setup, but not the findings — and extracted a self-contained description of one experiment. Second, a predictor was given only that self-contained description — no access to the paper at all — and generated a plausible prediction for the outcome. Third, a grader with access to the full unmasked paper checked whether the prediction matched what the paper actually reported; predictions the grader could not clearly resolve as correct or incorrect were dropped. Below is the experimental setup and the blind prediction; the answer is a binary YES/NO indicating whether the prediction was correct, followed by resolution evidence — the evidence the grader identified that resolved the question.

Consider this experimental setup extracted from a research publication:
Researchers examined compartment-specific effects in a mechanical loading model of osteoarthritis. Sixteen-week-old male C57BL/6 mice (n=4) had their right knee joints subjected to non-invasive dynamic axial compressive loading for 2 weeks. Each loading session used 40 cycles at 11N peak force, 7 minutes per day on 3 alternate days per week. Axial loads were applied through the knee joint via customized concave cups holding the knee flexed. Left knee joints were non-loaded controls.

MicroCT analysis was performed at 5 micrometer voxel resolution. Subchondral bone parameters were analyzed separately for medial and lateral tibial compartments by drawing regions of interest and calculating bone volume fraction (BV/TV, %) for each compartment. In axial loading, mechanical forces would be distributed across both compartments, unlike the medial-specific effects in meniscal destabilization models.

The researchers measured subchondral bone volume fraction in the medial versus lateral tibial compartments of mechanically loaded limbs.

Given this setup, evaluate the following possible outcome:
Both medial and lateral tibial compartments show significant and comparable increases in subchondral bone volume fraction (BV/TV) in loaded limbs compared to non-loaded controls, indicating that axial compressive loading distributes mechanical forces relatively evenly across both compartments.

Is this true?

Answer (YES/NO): NO